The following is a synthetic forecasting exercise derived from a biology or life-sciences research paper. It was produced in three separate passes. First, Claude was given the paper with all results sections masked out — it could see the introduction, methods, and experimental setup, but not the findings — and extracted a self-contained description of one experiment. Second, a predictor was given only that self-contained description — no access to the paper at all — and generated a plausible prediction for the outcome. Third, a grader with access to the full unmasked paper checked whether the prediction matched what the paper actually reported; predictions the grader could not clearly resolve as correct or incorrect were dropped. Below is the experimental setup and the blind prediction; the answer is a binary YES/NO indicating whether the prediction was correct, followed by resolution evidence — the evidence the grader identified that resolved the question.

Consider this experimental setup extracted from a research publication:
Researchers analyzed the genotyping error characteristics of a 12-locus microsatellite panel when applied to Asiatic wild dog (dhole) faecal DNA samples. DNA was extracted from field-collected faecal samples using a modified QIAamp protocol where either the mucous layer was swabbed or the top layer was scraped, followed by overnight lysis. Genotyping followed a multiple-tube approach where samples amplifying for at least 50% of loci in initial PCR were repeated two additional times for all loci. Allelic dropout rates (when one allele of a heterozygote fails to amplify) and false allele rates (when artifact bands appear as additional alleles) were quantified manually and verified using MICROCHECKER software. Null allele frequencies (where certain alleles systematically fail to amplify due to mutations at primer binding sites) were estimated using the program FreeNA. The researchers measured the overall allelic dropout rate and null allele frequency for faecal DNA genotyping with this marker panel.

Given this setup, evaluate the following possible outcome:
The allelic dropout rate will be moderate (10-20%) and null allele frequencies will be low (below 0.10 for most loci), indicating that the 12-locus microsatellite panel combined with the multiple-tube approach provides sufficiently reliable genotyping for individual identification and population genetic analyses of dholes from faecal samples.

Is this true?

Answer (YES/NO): YES